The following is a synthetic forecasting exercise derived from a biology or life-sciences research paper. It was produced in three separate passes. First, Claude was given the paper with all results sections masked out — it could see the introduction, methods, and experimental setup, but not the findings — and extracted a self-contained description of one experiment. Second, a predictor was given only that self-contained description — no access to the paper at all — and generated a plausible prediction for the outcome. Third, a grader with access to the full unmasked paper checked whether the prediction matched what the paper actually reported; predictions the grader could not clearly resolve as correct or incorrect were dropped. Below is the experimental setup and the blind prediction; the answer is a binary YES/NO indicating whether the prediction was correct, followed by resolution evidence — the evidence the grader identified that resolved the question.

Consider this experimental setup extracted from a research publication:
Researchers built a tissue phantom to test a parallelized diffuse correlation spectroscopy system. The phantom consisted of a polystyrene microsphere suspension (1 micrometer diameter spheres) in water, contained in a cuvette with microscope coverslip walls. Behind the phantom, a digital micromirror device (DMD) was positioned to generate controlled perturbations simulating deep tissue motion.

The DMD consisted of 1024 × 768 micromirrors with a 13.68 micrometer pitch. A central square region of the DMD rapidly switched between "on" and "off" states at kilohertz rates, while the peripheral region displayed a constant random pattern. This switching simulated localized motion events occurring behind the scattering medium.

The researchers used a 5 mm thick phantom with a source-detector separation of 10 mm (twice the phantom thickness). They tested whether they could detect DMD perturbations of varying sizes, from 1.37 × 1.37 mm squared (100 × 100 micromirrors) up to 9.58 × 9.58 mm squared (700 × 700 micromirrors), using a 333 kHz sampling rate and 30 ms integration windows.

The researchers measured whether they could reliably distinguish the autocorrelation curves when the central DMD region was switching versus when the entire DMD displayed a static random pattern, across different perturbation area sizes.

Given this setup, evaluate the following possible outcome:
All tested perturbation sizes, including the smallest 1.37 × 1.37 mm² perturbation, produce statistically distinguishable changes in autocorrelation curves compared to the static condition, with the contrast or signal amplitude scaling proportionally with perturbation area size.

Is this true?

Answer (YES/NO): NO